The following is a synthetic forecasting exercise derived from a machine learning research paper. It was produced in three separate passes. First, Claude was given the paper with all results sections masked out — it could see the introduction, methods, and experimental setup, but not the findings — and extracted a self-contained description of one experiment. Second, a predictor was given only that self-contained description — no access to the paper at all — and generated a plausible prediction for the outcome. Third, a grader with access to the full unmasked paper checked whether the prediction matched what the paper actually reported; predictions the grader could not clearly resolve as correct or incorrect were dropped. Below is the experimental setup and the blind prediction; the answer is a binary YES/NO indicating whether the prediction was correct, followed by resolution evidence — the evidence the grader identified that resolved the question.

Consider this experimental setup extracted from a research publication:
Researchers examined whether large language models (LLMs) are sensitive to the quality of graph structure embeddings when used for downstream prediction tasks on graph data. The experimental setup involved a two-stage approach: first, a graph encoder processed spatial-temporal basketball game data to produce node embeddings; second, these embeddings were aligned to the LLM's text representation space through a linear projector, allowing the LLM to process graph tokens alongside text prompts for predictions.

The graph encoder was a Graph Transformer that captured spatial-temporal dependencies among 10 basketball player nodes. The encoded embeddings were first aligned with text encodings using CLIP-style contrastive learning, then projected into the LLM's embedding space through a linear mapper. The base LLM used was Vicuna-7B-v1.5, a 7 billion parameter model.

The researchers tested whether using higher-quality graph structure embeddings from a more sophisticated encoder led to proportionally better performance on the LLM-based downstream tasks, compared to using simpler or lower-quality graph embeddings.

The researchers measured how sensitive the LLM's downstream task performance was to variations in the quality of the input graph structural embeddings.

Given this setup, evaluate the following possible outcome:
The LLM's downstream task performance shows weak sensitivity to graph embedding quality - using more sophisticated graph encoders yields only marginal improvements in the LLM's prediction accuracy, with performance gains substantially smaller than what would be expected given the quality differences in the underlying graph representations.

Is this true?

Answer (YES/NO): YES